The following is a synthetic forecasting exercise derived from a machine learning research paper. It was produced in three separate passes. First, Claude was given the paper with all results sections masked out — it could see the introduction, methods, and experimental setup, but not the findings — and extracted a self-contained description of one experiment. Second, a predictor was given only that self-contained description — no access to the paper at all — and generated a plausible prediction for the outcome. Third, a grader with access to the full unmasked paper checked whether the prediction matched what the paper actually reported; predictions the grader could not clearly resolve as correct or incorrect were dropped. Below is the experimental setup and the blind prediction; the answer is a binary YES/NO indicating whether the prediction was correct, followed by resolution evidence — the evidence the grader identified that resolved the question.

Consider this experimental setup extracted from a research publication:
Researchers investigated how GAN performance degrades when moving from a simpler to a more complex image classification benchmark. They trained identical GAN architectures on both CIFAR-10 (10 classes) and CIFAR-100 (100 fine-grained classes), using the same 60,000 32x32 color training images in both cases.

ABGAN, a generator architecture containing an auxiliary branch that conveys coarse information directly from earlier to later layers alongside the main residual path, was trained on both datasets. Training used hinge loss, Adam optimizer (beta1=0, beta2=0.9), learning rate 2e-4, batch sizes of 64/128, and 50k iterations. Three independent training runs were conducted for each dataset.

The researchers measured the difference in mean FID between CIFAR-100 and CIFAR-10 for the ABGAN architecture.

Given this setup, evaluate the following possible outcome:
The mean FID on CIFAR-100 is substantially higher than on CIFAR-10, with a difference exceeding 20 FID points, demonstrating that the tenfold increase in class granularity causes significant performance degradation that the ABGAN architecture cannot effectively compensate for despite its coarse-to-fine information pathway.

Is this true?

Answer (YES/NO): NO